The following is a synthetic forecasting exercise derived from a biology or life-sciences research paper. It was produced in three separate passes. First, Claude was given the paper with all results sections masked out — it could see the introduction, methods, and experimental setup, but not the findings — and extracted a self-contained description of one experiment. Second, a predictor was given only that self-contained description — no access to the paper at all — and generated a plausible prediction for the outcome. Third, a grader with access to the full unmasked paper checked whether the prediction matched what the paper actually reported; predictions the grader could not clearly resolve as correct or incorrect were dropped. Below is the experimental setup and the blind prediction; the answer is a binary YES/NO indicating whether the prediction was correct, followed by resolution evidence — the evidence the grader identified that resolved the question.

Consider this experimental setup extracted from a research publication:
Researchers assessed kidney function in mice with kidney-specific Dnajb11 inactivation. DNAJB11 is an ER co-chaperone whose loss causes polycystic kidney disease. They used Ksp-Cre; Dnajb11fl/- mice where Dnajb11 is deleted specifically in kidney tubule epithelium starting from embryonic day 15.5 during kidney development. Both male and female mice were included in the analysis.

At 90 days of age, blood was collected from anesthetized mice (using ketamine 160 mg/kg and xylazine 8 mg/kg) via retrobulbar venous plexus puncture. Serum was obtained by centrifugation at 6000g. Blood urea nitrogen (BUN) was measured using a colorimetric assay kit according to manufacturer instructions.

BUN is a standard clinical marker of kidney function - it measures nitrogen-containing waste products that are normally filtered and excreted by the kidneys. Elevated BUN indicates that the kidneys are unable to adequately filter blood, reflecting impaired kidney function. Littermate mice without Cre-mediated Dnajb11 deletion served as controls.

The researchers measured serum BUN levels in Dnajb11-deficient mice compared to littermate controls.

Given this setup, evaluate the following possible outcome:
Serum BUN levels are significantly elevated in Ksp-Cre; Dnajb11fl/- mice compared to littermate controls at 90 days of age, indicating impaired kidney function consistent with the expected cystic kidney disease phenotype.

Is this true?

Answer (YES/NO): NO